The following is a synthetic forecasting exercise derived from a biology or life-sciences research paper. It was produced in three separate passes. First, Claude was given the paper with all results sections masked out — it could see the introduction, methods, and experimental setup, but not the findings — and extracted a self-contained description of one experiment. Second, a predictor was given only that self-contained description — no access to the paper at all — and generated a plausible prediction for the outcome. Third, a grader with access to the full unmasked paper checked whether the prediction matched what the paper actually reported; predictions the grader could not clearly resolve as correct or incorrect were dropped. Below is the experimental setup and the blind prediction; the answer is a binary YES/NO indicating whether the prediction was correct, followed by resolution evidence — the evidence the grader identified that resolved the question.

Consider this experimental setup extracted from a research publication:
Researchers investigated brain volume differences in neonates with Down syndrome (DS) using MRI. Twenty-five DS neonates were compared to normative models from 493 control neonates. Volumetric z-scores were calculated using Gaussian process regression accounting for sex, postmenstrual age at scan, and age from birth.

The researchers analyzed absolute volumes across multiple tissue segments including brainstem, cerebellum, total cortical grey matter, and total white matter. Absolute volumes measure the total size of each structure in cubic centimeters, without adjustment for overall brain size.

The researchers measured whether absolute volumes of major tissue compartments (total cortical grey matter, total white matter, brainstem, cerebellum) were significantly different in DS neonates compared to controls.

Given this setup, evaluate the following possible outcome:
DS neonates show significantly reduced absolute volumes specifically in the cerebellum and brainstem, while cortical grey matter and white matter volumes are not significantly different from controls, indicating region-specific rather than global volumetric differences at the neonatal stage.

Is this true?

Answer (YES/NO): NO